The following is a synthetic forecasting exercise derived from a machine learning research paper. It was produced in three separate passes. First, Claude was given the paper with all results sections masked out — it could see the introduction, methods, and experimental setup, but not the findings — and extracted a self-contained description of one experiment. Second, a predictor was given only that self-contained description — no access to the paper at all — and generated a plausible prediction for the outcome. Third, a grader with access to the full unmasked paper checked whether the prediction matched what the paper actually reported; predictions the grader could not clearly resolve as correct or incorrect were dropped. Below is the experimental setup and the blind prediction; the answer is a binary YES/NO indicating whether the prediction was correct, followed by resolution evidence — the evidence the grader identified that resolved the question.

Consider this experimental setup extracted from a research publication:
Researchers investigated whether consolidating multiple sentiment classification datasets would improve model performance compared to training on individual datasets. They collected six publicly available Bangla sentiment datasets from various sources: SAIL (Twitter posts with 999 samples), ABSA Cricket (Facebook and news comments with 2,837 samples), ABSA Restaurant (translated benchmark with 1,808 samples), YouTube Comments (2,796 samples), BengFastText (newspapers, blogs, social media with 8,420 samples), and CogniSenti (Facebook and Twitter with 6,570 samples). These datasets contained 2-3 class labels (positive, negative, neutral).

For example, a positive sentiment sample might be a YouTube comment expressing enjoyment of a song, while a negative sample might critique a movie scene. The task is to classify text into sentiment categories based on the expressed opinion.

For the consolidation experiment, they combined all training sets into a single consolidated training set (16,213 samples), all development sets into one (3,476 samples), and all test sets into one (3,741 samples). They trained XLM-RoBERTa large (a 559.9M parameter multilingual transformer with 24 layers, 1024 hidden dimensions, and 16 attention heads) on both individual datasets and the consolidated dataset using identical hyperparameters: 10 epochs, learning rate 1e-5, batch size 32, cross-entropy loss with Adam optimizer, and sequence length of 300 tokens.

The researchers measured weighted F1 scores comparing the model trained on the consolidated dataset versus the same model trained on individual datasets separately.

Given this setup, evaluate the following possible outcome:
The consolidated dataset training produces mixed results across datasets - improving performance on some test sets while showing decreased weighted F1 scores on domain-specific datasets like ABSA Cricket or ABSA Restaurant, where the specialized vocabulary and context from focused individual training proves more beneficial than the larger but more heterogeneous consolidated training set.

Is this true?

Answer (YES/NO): NO